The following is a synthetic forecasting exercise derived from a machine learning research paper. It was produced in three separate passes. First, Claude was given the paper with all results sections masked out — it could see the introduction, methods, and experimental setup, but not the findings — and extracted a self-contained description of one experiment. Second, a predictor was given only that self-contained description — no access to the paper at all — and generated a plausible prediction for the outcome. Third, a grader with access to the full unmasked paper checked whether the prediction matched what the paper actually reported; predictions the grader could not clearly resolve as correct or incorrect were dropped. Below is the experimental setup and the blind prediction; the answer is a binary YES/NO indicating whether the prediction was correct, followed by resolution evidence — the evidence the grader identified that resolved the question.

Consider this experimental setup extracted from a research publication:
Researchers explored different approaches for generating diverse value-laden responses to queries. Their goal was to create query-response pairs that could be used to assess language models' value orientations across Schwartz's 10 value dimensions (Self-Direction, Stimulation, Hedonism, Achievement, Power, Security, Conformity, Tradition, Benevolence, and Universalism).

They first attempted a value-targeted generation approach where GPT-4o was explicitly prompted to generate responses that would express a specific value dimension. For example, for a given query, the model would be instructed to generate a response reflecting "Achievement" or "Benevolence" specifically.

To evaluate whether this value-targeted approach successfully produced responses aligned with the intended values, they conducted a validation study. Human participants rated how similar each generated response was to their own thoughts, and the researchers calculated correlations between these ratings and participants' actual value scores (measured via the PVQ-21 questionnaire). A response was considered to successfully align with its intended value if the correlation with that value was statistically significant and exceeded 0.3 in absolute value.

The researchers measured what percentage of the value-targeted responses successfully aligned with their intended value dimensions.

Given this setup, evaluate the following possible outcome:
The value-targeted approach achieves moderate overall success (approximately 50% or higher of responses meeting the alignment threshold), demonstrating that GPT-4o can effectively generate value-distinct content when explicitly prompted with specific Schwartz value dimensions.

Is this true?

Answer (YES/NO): NO